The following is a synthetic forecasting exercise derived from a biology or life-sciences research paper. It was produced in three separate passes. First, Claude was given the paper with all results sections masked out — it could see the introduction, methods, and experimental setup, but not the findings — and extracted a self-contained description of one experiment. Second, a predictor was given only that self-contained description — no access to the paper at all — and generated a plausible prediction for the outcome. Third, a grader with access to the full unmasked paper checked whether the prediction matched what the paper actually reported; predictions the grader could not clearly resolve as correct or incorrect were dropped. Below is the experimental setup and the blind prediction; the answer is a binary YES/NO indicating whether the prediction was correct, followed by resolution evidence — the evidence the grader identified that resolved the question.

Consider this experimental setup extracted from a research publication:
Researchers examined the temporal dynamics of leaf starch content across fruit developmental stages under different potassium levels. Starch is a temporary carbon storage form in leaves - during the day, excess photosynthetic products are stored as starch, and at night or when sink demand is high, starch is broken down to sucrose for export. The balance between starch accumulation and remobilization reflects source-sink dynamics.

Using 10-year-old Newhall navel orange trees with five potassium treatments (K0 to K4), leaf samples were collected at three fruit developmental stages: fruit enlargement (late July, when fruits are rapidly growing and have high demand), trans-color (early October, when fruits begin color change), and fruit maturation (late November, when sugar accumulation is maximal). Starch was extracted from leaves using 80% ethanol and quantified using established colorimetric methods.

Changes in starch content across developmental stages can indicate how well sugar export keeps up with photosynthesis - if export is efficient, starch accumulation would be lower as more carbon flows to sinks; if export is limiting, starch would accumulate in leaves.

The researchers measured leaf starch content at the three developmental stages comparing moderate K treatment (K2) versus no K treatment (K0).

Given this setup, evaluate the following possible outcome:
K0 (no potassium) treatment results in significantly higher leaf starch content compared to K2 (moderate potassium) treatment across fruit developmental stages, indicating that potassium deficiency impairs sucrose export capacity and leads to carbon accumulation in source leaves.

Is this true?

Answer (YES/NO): NO